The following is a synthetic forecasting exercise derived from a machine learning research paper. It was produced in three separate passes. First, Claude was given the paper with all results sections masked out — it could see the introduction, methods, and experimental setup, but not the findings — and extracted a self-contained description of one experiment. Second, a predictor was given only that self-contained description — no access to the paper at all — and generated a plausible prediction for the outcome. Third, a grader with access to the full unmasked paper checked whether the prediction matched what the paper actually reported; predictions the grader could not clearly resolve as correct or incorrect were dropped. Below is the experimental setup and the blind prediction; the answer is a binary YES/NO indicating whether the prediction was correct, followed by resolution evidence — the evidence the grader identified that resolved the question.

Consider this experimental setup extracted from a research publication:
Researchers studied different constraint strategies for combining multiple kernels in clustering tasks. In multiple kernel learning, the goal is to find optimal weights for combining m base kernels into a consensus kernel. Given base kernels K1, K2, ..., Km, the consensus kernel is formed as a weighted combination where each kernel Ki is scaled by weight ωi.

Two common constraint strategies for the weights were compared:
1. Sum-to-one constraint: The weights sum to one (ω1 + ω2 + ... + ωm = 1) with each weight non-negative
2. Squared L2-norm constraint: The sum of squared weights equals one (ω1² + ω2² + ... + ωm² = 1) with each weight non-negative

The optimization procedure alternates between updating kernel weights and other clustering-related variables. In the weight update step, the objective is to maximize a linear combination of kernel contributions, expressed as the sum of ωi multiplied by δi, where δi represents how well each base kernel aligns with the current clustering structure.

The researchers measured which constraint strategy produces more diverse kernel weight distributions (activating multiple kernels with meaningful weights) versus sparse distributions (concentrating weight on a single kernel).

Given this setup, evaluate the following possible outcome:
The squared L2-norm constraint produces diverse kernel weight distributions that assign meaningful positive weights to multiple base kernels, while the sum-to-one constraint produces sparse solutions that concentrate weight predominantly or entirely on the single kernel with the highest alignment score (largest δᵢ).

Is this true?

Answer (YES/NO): YES